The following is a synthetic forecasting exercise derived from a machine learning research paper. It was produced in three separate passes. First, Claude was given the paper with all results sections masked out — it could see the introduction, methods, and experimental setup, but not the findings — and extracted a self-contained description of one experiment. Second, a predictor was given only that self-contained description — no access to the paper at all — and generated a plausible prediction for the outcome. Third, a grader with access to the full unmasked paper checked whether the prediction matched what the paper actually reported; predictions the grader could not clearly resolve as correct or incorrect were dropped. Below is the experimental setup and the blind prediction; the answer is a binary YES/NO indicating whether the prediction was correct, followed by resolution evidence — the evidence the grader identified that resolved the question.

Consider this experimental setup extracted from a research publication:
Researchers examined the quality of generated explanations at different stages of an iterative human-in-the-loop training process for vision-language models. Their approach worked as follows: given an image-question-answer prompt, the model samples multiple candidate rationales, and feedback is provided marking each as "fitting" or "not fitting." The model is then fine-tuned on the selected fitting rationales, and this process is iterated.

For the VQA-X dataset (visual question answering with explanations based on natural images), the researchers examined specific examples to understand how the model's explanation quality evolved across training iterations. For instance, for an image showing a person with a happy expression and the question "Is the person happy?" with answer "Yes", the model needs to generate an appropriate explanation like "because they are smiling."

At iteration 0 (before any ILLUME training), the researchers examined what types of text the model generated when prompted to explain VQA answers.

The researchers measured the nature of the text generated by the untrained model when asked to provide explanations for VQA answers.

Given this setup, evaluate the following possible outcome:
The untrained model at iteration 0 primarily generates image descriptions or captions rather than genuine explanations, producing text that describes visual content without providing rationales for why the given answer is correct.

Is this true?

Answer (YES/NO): YES